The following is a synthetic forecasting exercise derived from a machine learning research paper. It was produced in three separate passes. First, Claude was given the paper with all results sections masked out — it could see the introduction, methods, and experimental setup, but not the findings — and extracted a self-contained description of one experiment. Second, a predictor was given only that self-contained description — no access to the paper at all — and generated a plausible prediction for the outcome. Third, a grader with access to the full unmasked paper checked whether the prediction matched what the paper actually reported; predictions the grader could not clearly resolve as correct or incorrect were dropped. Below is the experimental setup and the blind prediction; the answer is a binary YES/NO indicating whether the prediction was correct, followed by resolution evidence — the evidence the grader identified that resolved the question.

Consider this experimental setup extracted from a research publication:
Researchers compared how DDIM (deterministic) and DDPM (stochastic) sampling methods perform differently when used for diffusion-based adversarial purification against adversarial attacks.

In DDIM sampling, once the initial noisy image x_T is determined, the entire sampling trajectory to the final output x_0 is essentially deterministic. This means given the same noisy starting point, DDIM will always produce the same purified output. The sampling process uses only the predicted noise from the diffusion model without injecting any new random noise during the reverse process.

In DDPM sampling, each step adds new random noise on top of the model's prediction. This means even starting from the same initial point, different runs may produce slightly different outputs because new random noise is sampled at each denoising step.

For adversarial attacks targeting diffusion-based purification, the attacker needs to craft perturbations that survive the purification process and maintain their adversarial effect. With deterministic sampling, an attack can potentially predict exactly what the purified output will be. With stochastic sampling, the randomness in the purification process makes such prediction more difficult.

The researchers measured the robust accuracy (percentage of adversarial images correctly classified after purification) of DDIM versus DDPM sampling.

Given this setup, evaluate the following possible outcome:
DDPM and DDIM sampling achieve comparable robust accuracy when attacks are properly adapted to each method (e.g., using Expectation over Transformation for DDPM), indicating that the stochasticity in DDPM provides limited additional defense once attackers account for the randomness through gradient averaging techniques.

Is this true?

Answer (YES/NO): NO